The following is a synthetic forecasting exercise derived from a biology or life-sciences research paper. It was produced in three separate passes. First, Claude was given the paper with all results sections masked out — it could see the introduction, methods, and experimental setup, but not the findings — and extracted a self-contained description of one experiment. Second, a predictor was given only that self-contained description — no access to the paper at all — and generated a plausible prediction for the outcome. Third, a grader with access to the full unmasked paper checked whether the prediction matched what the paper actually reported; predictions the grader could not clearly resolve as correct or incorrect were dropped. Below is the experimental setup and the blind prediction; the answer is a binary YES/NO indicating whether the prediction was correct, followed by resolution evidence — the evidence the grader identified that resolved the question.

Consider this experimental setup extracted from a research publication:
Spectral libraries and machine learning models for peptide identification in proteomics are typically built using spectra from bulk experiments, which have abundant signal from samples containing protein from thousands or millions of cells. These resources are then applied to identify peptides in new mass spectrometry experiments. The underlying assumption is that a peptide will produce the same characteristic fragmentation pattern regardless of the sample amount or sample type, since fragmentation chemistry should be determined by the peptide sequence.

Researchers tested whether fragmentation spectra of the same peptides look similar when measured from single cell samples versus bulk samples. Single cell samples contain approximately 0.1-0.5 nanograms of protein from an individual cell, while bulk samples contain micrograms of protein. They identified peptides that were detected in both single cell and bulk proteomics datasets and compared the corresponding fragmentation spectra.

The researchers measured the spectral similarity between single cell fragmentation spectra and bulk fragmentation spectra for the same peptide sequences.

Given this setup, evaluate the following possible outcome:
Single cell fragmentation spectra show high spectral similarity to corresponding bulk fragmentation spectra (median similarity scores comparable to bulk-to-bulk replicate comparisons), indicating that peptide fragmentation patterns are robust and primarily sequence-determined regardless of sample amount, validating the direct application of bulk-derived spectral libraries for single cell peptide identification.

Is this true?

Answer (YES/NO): NO